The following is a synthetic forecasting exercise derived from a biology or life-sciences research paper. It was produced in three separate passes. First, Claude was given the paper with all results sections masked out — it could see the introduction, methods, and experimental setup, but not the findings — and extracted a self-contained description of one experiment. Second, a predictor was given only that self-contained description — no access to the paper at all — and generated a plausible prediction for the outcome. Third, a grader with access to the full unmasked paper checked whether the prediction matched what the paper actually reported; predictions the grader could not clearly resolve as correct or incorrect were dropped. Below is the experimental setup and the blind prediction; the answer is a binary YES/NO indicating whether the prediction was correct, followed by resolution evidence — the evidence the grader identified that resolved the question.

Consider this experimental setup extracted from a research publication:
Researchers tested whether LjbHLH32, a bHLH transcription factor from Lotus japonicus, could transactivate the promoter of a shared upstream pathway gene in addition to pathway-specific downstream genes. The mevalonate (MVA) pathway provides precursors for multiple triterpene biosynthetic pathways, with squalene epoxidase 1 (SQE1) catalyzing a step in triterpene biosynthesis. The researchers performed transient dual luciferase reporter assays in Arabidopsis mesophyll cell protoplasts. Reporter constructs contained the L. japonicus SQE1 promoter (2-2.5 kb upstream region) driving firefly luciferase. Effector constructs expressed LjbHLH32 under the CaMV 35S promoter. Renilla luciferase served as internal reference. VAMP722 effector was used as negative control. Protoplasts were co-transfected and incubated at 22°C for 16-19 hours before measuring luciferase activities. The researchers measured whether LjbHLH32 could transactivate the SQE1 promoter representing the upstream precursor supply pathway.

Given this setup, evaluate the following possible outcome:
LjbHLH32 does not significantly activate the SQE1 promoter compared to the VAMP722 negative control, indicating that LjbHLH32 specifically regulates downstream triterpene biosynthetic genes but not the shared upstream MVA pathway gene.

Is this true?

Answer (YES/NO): NO